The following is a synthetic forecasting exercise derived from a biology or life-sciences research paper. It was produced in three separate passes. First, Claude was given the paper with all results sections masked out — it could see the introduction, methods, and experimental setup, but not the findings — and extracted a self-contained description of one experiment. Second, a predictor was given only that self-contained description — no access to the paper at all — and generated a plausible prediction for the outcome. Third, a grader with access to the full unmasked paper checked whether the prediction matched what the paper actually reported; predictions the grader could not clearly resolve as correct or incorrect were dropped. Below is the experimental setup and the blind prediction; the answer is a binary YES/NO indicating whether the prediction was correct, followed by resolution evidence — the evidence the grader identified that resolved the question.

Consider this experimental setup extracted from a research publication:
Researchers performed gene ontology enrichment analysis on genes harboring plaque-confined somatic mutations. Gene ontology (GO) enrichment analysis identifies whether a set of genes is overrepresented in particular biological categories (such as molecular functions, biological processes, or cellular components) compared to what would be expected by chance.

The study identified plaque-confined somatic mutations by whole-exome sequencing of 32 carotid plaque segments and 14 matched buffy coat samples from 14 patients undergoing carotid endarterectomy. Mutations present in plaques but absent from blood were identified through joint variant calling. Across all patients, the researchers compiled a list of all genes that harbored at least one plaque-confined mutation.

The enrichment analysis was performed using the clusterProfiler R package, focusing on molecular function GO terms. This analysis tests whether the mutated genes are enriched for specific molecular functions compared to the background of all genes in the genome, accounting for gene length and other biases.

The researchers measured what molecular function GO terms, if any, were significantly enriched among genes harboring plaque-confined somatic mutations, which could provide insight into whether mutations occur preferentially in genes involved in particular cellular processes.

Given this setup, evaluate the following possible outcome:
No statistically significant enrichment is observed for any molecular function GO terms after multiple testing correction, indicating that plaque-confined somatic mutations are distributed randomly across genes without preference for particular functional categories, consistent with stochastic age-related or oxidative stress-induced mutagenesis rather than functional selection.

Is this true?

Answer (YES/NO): NO